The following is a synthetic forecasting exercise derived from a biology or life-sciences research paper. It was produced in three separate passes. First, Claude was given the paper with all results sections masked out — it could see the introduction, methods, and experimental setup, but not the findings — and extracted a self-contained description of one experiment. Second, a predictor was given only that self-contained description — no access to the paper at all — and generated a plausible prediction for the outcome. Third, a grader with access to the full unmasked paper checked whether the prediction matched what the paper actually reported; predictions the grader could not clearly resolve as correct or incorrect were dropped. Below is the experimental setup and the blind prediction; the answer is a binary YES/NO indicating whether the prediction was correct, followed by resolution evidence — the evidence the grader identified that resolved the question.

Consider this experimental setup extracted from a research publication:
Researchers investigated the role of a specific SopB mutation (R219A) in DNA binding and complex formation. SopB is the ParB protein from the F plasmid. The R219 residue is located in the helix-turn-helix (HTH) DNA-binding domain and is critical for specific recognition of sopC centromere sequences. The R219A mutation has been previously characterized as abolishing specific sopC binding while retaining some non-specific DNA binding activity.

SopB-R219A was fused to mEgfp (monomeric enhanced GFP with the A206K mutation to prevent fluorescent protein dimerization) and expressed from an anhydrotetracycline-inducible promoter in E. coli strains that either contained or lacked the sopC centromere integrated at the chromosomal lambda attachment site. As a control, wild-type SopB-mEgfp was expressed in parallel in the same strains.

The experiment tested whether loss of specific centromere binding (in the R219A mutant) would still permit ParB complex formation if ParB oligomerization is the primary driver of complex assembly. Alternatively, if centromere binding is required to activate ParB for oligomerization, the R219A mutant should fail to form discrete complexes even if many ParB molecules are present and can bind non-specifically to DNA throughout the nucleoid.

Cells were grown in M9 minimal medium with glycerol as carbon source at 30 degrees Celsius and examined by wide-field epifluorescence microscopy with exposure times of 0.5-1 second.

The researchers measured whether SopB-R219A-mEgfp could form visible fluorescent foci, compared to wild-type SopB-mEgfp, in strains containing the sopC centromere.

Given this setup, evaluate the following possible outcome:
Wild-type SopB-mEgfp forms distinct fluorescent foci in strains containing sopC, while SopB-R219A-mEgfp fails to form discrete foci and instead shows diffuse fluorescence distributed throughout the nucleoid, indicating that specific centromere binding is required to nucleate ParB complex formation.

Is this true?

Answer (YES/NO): YES